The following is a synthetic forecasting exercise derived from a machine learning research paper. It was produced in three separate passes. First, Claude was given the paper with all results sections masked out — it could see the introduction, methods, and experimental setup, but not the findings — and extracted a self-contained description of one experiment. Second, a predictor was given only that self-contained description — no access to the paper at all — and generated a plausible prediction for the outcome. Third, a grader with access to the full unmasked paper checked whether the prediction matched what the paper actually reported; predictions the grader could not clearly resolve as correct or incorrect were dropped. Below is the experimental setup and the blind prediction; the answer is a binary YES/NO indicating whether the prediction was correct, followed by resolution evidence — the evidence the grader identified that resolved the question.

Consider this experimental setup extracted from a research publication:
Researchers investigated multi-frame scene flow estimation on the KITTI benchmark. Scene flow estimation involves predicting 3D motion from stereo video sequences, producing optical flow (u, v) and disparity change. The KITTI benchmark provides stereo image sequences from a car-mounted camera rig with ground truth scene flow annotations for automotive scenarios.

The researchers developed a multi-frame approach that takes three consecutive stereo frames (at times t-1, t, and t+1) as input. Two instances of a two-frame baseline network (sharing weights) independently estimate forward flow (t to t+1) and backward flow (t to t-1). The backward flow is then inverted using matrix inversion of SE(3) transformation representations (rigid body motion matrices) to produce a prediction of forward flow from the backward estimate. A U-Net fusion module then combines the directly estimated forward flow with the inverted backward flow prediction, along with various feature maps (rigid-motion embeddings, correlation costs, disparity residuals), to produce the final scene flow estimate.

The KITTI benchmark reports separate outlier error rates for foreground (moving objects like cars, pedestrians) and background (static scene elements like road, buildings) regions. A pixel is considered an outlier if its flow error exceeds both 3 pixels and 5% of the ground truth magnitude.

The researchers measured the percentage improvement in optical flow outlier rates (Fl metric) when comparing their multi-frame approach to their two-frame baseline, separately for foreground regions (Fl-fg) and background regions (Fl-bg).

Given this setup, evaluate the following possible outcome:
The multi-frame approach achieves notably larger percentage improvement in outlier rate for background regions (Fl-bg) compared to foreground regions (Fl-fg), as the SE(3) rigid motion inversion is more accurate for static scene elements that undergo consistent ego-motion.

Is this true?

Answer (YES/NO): NO